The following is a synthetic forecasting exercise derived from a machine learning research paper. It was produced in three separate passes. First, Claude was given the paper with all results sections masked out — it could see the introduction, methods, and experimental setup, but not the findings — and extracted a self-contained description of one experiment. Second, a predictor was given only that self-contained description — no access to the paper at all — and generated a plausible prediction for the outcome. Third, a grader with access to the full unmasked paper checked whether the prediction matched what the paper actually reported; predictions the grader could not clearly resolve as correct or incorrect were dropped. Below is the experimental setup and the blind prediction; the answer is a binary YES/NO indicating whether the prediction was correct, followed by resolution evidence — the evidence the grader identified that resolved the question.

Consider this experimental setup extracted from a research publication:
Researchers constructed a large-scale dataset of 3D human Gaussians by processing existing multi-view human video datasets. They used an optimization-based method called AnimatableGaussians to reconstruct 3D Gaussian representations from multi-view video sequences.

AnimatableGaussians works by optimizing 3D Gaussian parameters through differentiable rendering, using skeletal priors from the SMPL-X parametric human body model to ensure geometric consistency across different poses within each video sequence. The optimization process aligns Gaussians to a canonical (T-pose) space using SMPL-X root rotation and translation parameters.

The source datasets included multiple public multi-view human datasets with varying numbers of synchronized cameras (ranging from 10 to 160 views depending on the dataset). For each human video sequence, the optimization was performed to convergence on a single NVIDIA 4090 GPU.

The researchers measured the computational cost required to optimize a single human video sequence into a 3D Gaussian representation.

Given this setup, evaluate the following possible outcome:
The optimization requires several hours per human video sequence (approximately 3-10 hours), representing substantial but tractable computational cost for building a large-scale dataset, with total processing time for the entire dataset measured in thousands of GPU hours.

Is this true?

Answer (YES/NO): NO